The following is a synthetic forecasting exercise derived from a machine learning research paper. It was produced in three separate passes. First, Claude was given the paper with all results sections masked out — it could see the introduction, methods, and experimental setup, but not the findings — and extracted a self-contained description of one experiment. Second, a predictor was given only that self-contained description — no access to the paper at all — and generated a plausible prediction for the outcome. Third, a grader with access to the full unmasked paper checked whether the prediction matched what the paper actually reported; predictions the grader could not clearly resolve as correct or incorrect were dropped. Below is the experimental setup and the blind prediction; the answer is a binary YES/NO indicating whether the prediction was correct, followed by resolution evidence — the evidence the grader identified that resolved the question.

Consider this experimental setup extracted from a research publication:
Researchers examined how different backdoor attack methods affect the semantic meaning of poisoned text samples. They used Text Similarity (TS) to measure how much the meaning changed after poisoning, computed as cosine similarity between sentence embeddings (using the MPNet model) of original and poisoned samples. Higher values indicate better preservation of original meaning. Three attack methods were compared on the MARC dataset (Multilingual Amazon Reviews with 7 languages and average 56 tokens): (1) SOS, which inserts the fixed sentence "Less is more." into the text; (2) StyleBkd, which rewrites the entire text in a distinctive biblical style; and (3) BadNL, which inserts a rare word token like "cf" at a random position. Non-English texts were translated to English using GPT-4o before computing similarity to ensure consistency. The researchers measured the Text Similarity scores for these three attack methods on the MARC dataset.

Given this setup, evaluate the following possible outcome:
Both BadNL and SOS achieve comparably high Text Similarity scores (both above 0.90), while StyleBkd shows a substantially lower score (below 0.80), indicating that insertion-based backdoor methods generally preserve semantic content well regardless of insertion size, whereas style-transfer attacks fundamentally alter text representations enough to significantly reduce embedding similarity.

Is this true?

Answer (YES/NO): NO